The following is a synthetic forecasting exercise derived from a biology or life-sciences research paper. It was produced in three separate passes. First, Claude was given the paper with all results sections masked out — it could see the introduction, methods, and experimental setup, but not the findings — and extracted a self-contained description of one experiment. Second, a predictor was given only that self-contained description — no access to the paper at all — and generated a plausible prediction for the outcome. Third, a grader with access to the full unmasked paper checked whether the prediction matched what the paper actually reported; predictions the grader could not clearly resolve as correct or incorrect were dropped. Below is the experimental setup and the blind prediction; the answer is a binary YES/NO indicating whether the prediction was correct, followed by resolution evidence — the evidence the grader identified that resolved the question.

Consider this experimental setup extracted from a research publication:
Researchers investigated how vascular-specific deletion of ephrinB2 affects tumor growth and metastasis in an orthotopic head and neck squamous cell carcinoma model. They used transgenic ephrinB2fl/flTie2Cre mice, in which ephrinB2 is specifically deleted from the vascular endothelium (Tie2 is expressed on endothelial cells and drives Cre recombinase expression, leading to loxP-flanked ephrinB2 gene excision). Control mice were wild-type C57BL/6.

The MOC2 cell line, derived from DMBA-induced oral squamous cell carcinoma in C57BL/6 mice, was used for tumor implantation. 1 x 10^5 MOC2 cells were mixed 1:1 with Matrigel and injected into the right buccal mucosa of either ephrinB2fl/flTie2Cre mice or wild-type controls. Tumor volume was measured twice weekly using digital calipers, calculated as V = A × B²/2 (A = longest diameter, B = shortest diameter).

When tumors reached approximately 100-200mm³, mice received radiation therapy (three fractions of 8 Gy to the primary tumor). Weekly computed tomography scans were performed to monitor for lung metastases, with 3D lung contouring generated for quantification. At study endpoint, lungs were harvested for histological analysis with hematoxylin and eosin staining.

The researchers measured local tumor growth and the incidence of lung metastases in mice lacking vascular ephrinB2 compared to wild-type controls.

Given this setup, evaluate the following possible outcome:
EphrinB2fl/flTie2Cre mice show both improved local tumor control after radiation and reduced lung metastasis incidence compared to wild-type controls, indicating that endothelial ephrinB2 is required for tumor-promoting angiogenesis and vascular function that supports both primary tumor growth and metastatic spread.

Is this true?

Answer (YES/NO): YES